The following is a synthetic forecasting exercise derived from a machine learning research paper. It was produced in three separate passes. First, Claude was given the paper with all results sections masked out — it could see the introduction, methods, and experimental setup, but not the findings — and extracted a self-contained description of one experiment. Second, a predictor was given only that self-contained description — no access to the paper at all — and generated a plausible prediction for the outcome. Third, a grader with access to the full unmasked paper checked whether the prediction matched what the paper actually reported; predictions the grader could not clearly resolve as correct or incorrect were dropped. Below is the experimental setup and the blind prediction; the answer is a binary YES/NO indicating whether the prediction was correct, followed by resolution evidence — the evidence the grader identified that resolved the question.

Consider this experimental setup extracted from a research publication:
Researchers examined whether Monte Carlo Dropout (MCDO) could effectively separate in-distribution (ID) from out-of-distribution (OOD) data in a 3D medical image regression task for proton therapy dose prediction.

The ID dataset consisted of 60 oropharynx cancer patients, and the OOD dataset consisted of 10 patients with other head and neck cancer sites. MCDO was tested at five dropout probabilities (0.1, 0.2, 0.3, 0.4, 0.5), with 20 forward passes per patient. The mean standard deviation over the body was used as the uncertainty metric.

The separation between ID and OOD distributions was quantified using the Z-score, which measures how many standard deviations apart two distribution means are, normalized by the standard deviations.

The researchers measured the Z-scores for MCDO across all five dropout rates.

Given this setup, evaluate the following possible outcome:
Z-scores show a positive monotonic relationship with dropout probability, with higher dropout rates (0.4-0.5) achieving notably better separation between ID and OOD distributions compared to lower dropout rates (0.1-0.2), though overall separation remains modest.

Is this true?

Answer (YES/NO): NO